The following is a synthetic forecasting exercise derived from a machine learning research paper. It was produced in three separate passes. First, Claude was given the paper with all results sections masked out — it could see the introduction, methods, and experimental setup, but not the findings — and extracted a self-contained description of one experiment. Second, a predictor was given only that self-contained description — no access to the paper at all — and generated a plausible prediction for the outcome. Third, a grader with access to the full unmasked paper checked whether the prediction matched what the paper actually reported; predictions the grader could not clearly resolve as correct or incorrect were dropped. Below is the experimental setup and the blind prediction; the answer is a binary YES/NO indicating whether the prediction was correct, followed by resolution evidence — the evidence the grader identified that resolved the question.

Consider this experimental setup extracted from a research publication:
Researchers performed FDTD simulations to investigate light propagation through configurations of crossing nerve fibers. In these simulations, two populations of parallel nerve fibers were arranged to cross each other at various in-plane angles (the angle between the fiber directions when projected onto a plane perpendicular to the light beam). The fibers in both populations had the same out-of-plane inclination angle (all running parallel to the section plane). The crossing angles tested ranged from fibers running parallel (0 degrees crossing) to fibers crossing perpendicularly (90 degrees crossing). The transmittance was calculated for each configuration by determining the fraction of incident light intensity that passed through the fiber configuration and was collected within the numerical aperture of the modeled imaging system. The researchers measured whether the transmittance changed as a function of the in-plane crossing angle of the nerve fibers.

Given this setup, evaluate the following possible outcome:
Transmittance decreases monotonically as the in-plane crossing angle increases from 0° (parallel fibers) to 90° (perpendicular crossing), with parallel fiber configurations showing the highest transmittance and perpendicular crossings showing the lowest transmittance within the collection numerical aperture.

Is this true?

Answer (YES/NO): NO